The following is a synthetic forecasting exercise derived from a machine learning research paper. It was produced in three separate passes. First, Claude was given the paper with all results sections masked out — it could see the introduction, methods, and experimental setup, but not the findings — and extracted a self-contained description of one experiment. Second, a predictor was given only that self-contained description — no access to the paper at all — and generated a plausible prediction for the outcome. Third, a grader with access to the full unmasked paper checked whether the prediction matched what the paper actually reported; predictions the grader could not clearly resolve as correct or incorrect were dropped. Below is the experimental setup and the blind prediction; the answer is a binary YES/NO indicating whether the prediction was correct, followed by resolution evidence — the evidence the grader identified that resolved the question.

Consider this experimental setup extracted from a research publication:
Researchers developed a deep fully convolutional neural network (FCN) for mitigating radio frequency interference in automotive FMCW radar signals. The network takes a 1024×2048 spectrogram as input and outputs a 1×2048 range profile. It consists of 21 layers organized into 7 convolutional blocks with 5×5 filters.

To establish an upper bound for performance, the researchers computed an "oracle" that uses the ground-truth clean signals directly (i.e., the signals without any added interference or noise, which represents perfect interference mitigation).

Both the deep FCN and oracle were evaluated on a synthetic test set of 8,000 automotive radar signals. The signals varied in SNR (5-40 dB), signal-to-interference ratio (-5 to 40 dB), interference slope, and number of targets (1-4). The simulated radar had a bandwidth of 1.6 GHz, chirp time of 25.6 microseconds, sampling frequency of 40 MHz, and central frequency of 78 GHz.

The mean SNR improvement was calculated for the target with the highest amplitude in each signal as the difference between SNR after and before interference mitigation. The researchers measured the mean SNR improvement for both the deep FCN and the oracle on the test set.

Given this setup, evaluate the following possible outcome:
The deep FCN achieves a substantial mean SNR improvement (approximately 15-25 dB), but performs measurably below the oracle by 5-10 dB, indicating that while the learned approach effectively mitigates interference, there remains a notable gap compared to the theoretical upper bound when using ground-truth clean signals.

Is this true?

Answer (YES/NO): NO